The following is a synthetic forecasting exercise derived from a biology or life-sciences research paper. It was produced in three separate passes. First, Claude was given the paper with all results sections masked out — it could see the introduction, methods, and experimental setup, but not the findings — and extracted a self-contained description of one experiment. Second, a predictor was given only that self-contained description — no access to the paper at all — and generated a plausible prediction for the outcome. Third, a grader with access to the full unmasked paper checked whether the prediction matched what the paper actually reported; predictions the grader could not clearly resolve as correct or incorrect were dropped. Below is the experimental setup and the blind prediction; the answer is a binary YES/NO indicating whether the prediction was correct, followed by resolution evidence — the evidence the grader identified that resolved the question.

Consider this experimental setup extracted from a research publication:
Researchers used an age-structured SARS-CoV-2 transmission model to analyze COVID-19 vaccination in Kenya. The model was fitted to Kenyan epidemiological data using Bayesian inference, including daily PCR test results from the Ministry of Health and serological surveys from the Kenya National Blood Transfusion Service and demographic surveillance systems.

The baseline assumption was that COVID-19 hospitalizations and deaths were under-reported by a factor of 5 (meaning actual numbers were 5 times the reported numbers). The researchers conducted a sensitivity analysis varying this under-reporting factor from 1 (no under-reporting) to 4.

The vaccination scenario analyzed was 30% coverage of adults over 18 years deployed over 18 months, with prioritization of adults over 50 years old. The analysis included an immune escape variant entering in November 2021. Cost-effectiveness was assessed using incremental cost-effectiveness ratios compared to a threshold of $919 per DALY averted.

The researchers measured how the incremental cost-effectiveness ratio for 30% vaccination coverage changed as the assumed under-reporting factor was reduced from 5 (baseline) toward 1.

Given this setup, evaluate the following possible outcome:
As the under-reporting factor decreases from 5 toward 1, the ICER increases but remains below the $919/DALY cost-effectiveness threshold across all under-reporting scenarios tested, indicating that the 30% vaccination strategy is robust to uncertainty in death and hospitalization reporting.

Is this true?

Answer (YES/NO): NO